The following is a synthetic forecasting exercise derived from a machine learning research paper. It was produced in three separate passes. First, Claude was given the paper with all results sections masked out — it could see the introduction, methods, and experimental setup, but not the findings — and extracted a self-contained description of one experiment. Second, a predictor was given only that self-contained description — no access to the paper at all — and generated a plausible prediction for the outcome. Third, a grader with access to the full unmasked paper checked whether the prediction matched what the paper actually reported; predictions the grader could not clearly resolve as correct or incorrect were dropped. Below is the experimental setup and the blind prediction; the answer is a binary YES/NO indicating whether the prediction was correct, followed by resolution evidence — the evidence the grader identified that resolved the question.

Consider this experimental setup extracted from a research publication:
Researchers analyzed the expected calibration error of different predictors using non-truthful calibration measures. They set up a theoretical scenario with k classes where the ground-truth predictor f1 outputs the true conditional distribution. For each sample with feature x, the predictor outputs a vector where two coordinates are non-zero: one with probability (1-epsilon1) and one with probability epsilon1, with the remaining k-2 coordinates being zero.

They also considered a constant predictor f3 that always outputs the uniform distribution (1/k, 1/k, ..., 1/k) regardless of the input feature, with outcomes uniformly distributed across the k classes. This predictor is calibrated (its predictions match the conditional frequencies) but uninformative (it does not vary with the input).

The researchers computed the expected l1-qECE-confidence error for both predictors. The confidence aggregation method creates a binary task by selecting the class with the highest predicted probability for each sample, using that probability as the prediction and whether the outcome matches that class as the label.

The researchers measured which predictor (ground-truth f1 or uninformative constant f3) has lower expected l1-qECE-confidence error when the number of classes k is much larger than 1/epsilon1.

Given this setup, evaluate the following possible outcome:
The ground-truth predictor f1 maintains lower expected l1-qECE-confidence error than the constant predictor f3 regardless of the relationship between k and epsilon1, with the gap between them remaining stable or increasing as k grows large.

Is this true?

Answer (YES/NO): NO